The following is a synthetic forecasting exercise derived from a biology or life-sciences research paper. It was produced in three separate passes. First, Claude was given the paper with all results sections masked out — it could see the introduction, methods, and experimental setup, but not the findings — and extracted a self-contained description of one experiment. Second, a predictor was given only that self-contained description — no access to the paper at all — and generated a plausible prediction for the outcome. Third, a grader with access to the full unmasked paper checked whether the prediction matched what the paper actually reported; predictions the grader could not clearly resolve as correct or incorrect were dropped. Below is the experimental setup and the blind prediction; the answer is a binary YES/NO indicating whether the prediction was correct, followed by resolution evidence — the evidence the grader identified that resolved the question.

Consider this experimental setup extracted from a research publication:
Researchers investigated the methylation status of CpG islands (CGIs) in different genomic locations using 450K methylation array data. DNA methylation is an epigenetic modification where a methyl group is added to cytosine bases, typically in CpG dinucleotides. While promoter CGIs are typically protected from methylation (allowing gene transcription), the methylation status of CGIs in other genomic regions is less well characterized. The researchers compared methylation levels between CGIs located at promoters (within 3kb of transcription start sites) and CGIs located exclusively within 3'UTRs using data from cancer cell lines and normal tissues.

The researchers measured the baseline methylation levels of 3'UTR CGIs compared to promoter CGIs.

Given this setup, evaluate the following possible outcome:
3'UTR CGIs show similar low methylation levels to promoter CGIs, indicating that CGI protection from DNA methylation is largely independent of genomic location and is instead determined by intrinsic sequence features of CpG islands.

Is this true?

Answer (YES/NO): NO